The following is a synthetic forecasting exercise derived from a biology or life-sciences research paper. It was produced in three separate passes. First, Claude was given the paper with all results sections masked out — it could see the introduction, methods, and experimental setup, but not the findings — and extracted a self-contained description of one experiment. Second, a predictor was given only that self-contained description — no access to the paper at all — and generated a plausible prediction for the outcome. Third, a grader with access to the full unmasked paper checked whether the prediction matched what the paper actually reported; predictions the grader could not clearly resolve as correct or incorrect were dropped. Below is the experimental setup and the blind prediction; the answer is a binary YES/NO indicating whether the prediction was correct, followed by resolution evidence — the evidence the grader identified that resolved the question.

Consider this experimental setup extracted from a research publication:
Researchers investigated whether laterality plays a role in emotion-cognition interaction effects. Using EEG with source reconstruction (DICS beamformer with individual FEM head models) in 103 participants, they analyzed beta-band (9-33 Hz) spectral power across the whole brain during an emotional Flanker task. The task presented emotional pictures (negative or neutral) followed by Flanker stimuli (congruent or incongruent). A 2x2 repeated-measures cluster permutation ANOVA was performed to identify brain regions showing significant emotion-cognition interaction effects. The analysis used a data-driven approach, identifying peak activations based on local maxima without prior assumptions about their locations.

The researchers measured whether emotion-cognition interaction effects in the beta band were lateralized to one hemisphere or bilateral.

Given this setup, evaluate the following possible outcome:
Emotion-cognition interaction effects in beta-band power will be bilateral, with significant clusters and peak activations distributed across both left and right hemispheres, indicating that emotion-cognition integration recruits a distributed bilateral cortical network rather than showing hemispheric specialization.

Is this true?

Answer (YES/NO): NO